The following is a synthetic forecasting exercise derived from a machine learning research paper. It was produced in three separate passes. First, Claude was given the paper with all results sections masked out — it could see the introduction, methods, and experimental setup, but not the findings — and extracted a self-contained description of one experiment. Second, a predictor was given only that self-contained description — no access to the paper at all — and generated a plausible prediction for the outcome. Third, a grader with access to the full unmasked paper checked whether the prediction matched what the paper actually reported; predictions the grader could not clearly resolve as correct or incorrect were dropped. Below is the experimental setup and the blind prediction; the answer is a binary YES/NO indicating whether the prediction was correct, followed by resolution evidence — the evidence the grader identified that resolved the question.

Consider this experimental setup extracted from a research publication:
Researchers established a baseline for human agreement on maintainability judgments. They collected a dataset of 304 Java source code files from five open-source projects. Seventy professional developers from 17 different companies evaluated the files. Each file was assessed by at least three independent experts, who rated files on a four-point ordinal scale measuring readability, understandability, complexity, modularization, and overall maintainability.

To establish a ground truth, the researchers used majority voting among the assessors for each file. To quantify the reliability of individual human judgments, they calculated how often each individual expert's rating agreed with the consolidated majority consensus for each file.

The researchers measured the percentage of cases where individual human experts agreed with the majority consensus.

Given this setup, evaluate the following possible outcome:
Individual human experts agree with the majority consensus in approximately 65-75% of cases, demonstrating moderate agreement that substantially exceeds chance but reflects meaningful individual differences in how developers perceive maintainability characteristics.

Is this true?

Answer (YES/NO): YES